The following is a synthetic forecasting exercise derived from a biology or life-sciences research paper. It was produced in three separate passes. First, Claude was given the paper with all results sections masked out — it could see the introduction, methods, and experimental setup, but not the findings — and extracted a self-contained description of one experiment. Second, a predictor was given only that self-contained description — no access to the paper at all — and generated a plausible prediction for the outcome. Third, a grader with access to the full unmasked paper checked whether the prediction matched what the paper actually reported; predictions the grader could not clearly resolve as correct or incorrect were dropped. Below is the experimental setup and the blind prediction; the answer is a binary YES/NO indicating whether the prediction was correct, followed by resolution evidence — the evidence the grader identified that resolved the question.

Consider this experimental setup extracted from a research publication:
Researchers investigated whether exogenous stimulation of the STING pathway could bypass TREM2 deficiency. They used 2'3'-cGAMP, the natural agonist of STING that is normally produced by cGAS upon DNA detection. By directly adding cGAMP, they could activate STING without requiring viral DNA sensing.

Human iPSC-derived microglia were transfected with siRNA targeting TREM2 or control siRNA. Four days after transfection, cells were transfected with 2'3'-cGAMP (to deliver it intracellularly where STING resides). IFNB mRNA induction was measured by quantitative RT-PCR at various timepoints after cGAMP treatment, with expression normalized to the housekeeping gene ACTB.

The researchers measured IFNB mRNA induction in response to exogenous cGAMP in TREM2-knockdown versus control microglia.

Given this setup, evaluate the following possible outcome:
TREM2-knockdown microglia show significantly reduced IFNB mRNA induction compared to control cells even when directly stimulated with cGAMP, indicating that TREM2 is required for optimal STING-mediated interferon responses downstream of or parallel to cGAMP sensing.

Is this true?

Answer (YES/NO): NO